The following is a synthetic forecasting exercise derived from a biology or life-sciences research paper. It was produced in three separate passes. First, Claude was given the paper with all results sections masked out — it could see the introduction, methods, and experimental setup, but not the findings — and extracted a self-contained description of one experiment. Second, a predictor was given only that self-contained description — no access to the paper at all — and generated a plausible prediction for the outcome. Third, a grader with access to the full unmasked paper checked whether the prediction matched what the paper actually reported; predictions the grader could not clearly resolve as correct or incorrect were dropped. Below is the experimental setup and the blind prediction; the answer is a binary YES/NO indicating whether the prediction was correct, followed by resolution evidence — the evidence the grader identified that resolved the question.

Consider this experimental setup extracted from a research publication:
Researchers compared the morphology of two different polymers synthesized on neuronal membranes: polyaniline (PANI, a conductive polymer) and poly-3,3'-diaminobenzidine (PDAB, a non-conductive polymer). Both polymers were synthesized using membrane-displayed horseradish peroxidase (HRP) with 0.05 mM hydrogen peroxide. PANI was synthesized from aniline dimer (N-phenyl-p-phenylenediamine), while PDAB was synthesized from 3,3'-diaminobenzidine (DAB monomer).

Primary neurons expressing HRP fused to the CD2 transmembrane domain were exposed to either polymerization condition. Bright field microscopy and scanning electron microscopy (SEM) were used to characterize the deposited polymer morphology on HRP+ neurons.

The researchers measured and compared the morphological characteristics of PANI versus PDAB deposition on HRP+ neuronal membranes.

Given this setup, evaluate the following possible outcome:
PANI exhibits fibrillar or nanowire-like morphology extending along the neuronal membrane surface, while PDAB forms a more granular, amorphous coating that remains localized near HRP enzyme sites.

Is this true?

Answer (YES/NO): NO